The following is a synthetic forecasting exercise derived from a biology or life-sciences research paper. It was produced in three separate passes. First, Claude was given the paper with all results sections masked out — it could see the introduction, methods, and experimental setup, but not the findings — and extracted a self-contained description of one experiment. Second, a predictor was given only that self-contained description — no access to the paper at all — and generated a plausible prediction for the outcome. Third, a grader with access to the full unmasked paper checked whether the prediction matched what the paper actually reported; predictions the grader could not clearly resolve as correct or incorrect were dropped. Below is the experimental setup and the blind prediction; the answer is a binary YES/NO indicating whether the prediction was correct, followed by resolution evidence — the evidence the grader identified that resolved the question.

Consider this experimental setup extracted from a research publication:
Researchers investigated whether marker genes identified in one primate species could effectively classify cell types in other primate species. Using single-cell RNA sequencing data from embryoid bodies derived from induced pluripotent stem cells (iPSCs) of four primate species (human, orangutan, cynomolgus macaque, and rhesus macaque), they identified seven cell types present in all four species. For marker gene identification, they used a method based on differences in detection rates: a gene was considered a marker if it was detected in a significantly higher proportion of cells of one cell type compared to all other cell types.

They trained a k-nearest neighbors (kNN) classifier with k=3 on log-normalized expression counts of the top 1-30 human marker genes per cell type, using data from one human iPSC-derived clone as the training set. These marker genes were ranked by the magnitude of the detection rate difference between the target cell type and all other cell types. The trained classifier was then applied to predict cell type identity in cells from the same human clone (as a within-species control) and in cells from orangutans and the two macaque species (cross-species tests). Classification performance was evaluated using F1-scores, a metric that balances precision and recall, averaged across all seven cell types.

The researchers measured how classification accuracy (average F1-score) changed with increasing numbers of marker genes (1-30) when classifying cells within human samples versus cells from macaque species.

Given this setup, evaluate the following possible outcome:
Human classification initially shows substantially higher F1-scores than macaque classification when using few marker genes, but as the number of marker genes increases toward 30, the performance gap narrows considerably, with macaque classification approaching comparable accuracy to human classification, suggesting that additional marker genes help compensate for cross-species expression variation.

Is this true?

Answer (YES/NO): NO